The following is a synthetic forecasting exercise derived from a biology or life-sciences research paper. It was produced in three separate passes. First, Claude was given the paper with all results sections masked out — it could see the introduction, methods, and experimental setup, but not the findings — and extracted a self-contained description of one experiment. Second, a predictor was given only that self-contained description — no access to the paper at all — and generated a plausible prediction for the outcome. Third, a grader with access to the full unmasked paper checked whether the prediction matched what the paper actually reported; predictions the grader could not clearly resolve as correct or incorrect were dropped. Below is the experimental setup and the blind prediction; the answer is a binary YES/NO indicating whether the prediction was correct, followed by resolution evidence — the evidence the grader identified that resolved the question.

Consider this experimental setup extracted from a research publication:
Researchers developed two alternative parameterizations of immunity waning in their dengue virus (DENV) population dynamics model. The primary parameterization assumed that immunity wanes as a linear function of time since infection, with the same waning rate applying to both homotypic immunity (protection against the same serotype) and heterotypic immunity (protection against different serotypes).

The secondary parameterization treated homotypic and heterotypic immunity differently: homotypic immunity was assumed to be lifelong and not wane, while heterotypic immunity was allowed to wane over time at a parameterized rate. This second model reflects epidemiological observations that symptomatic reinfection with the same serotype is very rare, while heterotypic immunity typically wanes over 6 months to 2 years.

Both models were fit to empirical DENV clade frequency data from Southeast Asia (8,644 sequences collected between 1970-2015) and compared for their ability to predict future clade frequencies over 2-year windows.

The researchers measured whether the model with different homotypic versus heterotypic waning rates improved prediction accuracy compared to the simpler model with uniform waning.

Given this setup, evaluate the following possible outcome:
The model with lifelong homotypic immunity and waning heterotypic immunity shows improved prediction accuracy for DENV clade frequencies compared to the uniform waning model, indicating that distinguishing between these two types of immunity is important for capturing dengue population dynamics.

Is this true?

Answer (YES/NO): NO